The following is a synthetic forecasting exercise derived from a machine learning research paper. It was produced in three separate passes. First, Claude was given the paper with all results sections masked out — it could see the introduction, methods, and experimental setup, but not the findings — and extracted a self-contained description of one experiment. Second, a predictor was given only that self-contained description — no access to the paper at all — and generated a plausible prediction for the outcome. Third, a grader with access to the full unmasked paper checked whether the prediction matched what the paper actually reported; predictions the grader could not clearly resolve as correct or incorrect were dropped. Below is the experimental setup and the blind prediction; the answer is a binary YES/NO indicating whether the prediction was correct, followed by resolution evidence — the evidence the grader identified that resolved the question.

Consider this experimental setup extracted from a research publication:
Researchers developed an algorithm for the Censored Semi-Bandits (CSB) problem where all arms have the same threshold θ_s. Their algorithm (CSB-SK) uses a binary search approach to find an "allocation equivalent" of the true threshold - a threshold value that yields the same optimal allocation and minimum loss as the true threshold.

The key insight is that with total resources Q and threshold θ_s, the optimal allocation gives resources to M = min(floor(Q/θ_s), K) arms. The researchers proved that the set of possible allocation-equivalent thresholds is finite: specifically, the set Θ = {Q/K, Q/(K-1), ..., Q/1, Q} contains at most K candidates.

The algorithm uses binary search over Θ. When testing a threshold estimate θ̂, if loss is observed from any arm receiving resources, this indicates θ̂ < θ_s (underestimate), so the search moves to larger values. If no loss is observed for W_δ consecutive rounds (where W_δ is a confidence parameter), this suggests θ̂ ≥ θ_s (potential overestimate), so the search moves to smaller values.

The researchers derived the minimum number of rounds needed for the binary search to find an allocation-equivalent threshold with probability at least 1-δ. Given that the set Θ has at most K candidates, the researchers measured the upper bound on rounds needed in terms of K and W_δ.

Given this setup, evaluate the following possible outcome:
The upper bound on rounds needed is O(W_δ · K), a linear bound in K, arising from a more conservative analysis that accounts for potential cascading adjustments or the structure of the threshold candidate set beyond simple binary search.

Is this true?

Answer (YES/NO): NO